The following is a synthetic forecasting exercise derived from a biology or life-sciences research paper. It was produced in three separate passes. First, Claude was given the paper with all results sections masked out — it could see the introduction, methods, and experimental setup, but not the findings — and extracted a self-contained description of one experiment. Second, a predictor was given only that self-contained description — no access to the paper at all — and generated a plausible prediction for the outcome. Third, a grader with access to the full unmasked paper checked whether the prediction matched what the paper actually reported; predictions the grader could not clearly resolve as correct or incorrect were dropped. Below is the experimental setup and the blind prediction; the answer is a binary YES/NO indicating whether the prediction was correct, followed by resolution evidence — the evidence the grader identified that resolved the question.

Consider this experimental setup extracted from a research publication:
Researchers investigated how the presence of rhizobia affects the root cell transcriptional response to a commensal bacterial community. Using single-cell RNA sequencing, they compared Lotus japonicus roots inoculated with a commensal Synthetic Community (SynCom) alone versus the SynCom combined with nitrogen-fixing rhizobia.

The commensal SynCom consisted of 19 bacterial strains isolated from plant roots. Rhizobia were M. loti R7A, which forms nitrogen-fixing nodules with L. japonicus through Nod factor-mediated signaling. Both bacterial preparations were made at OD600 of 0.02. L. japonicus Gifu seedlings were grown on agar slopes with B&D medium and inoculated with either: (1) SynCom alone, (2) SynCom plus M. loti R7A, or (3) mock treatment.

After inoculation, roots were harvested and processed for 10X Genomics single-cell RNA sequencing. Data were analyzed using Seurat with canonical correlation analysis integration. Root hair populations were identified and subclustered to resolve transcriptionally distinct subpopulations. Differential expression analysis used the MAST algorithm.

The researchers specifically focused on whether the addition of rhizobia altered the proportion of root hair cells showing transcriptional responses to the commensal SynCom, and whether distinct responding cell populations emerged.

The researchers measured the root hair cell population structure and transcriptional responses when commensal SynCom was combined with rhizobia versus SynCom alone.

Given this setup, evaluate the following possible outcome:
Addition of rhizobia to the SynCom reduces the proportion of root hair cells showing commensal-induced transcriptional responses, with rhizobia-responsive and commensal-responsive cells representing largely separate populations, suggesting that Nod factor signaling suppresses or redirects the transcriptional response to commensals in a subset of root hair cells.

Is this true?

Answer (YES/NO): NO